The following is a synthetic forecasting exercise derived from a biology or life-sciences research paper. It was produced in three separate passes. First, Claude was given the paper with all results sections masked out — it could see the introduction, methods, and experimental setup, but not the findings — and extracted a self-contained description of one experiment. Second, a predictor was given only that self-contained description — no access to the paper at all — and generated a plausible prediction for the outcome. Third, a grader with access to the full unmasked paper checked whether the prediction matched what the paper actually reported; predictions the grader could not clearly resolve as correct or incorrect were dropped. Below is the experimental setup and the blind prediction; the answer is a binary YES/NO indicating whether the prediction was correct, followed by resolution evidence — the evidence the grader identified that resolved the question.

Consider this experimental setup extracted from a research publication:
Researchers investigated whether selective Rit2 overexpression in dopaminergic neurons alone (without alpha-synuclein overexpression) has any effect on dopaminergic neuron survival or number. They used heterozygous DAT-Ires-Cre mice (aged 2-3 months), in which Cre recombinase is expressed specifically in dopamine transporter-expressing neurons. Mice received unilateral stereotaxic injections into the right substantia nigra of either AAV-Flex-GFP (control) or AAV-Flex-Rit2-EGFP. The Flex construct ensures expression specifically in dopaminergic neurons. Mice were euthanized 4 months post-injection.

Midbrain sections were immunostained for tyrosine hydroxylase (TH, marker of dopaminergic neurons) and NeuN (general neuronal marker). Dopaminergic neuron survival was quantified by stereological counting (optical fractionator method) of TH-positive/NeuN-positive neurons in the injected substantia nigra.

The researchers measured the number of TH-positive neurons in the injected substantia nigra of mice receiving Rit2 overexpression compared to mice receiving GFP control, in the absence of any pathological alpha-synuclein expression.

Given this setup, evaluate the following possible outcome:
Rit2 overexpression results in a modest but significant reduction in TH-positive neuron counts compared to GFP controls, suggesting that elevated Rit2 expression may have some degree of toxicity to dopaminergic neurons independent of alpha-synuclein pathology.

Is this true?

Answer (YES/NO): NO